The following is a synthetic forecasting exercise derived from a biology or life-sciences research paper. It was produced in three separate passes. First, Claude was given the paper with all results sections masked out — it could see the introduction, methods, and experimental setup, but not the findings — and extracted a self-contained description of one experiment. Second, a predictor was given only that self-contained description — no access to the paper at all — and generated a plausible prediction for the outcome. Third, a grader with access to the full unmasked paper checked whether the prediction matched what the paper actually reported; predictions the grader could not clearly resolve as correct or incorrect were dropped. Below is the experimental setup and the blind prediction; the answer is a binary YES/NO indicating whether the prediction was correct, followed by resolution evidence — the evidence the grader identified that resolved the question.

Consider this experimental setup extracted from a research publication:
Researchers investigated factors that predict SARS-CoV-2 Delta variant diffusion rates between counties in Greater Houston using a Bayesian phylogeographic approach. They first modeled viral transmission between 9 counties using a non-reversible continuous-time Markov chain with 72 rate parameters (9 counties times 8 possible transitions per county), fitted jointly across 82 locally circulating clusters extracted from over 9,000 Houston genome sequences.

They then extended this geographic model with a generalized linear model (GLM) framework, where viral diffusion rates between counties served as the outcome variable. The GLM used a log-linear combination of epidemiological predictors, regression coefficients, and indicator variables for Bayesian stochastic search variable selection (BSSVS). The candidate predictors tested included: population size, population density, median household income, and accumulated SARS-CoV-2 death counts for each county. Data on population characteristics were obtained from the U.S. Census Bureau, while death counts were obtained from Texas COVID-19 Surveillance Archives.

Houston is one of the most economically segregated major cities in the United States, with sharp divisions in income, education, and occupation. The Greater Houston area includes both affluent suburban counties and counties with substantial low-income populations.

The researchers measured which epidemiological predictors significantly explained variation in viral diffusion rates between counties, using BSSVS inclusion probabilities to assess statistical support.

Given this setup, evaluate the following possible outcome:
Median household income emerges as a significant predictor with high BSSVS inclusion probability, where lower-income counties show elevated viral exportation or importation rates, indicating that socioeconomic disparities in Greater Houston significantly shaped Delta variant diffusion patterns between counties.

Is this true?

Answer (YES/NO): NO